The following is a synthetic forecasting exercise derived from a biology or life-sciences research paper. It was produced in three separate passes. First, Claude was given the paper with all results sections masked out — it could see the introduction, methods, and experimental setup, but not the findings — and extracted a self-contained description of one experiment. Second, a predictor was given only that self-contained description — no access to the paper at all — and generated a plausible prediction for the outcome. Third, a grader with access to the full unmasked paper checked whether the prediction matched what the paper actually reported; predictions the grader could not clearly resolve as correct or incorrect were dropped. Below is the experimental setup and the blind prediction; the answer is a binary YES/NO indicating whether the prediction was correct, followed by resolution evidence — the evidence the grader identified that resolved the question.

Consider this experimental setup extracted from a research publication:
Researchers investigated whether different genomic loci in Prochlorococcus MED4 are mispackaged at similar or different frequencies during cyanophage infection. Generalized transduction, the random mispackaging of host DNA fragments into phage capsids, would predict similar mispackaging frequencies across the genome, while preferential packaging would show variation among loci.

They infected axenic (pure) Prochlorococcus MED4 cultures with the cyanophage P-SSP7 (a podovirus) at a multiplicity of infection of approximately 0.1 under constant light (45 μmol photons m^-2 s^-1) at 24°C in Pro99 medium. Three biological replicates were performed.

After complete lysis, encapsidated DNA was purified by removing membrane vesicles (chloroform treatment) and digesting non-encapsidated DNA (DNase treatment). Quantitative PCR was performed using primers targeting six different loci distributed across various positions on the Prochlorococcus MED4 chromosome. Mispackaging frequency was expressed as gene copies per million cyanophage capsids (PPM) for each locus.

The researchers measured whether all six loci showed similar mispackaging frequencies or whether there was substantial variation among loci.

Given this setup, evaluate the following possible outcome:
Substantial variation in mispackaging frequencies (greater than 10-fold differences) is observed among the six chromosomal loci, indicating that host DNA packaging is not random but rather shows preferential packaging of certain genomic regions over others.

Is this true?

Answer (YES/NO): NO